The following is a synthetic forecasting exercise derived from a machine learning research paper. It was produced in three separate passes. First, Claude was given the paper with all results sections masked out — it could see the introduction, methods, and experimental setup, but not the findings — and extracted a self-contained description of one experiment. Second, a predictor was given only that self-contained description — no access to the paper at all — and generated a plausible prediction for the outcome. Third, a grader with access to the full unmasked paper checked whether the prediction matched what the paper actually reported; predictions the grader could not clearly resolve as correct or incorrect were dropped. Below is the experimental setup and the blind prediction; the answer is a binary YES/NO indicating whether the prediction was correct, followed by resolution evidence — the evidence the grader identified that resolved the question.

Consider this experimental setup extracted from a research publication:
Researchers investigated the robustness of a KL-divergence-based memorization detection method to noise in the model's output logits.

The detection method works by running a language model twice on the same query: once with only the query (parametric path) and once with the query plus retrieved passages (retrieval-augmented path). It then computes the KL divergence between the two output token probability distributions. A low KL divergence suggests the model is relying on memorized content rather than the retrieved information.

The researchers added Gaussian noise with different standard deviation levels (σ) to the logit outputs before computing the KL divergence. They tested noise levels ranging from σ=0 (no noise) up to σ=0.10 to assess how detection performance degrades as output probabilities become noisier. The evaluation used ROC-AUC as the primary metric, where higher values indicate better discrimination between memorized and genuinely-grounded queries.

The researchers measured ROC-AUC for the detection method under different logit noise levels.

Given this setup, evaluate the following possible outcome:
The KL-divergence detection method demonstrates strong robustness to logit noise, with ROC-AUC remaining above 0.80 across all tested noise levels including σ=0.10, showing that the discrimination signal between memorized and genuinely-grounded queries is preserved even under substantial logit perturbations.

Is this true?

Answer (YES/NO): YES